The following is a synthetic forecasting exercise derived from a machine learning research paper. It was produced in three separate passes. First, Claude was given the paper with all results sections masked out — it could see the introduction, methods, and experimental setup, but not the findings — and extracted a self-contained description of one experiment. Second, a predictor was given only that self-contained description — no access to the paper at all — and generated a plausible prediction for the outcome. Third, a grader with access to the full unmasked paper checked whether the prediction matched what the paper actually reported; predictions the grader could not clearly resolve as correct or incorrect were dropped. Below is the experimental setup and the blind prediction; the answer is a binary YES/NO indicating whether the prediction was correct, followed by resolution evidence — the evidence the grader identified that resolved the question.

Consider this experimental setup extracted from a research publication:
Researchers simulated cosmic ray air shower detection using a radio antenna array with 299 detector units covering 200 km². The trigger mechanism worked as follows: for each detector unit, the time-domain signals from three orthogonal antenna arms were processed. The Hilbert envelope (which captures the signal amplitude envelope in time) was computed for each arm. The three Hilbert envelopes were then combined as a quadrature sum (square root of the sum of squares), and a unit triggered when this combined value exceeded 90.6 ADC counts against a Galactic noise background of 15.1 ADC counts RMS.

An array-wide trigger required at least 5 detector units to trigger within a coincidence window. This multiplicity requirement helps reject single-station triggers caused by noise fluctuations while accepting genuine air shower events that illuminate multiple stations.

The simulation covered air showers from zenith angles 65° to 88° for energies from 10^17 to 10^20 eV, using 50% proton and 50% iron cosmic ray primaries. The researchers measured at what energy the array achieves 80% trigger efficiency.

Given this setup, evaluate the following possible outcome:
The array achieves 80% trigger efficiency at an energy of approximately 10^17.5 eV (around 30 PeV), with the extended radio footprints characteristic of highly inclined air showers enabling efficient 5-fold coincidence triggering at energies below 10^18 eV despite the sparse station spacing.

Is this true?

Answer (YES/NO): NO